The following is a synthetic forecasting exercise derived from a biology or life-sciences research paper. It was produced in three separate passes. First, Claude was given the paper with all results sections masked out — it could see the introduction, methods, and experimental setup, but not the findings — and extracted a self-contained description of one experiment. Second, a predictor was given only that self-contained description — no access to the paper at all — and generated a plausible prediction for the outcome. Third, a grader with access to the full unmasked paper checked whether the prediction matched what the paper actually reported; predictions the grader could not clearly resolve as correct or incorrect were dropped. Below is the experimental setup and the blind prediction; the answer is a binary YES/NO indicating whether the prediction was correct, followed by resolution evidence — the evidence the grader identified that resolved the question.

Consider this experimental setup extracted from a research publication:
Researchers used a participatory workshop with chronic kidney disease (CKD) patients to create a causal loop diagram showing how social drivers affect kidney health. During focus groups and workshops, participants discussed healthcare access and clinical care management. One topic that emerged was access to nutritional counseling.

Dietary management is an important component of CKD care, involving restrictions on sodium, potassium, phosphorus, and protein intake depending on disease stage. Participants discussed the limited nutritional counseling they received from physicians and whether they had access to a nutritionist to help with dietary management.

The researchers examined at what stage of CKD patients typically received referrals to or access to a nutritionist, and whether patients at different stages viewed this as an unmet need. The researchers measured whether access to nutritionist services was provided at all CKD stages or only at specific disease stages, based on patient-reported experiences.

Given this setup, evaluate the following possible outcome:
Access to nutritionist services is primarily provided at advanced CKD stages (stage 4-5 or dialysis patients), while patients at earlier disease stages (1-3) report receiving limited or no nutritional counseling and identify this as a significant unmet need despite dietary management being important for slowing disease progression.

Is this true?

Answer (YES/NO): NO